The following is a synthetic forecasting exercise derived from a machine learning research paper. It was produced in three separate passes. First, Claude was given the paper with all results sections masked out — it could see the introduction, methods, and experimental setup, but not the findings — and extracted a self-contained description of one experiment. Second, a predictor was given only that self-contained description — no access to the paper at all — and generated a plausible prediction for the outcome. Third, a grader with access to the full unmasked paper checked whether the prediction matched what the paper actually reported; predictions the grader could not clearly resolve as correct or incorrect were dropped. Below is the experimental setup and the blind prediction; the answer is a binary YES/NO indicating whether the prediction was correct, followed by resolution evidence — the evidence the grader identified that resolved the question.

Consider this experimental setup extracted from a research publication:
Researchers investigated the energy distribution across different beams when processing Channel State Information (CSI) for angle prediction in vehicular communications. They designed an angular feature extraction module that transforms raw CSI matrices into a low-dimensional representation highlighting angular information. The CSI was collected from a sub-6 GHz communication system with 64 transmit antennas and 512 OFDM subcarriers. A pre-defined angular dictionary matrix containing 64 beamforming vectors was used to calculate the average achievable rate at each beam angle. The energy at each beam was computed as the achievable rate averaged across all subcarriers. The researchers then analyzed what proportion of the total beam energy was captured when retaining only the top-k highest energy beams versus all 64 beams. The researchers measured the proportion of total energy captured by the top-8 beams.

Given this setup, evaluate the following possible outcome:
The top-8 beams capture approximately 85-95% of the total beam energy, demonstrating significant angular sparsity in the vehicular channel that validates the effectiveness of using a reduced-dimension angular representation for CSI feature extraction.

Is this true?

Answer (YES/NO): NO